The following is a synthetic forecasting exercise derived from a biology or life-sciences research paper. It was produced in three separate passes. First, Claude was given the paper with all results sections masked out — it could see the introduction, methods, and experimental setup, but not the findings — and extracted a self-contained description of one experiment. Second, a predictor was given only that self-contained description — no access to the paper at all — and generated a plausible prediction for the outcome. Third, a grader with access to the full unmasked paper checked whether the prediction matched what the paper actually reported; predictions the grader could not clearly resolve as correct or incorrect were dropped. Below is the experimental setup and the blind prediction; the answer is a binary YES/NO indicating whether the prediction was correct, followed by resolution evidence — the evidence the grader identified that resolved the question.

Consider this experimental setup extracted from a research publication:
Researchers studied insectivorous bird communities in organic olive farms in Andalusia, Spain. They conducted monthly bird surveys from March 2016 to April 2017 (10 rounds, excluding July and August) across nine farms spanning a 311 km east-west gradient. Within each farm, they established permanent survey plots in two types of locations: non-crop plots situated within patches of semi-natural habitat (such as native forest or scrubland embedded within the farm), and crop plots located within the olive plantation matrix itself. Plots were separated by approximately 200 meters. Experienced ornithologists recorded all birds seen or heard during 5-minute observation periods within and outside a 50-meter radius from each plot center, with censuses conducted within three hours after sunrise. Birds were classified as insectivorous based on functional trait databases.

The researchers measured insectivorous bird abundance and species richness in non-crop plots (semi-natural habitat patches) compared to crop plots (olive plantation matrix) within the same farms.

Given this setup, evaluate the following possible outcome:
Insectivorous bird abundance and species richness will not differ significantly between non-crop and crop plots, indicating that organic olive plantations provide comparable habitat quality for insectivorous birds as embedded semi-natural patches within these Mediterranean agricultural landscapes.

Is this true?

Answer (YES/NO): NO